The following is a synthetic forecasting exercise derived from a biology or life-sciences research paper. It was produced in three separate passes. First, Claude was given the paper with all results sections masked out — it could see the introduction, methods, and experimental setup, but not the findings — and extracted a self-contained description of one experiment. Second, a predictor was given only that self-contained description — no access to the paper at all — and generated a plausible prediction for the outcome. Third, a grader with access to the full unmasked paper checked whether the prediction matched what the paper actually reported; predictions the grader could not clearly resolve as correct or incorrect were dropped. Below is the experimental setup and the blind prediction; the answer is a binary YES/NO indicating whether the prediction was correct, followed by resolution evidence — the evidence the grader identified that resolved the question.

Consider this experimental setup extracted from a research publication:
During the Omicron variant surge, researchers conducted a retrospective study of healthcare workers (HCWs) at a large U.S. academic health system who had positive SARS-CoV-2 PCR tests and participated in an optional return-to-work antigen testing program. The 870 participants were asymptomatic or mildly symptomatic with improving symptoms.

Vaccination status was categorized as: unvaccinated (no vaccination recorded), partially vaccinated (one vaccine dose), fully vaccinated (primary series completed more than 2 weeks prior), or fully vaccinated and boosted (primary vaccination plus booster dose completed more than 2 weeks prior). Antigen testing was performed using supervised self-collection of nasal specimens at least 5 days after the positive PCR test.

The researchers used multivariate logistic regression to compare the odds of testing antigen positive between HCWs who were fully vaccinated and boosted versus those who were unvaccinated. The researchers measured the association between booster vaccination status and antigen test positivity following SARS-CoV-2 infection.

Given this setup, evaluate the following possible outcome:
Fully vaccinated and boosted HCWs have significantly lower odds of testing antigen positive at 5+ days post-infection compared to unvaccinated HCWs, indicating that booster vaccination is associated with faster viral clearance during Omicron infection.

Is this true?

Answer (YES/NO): NO